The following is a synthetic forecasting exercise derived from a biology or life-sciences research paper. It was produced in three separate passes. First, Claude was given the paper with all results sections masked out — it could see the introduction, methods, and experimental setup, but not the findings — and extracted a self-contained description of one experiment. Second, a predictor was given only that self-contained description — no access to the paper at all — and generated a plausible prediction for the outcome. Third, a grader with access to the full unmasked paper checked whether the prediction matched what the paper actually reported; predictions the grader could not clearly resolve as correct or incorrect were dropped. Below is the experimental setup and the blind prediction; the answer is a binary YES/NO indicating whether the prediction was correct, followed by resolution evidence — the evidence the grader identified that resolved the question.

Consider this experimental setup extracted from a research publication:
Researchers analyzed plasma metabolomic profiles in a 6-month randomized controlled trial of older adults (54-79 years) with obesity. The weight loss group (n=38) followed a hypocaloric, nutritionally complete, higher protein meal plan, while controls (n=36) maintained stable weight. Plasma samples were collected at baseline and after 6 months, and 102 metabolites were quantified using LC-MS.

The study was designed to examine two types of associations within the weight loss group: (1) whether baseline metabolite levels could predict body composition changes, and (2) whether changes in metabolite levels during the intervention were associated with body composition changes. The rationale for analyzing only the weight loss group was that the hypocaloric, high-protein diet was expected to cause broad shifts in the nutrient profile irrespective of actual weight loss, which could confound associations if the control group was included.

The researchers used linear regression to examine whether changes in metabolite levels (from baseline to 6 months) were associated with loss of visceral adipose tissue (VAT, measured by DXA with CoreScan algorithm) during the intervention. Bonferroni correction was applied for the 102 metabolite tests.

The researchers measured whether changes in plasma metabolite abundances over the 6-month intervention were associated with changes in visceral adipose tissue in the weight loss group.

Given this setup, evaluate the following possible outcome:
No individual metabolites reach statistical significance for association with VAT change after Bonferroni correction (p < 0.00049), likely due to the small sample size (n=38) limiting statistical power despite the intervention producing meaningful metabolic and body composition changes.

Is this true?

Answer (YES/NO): YES